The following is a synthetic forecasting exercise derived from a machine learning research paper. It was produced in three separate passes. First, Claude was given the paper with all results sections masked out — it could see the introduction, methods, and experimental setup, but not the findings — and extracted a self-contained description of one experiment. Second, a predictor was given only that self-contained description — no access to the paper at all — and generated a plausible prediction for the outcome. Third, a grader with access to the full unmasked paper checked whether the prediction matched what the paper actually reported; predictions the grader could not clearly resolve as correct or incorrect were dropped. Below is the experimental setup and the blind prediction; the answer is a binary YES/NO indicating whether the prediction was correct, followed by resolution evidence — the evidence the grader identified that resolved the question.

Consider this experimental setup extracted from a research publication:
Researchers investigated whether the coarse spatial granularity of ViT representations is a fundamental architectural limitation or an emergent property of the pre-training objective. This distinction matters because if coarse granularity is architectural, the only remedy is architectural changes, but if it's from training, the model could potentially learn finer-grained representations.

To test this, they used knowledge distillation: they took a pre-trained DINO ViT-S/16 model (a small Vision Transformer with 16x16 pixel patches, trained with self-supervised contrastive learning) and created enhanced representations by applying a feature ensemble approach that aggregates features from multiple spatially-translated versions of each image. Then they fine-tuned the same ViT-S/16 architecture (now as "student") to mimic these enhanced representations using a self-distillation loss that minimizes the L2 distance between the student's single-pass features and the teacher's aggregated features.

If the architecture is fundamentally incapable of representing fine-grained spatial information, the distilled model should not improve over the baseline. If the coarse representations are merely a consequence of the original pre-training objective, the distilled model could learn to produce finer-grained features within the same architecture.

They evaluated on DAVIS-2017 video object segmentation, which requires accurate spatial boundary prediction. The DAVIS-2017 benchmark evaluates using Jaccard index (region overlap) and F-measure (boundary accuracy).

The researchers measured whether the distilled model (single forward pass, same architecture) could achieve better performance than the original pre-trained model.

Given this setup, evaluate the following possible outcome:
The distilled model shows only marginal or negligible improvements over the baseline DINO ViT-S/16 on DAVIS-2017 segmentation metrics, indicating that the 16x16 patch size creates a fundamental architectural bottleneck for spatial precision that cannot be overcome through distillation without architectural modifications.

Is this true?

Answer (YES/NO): NO